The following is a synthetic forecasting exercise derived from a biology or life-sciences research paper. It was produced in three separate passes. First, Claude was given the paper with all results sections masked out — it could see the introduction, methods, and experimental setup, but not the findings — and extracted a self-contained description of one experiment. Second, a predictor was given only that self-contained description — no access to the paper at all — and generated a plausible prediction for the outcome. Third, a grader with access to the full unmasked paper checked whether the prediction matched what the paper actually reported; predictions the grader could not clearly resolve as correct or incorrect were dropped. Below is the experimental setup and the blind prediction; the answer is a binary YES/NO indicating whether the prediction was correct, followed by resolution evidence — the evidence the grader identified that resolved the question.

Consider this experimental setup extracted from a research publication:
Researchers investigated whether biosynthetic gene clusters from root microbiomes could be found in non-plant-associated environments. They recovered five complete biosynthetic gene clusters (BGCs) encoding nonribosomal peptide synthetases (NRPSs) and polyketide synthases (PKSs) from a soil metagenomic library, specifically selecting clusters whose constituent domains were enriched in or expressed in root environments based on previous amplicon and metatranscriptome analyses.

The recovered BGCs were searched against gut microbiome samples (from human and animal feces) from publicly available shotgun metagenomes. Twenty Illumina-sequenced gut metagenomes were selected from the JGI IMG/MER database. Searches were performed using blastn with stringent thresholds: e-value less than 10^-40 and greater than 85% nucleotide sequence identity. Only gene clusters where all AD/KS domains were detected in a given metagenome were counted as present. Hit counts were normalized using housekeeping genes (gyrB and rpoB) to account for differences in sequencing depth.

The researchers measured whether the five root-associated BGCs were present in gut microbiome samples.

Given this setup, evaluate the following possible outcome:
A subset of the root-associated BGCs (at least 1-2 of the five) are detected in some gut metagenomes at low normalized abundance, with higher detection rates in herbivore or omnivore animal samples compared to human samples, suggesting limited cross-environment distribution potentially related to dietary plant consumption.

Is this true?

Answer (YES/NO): NO